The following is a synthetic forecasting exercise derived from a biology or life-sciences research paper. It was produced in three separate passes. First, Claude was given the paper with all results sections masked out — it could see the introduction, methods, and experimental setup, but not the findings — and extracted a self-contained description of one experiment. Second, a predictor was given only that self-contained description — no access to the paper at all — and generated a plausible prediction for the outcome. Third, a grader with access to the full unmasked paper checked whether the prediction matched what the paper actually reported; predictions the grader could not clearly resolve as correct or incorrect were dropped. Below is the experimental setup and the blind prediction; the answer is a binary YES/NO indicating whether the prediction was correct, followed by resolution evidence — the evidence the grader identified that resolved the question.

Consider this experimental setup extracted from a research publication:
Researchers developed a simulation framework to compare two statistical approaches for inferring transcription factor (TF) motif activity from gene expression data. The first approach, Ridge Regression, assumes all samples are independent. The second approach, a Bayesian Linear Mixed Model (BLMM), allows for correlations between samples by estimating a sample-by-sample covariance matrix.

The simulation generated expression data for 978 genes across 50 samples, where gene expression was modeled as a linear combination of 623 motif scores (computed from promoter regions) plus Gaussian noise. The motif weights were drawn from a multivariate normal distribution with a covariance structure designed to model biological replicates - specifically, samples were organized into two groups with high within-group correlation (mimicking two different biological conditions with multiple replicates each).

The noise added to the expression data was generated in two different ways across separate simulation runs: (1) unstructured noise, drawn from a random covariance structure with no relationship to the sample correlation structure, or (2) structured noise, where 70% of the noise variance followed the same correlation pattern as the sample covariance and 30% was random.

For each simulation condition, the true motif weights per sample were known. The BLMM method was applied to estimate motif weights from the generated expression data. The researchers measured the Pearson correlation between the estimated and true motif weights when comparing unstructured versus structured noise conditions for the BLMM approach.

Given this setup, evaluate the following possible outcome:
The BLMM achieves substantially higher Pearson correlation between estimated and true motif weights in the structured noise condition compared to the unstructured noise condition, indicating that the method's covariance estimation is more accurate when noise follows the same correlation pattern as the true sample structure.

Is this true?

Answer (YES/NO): NO